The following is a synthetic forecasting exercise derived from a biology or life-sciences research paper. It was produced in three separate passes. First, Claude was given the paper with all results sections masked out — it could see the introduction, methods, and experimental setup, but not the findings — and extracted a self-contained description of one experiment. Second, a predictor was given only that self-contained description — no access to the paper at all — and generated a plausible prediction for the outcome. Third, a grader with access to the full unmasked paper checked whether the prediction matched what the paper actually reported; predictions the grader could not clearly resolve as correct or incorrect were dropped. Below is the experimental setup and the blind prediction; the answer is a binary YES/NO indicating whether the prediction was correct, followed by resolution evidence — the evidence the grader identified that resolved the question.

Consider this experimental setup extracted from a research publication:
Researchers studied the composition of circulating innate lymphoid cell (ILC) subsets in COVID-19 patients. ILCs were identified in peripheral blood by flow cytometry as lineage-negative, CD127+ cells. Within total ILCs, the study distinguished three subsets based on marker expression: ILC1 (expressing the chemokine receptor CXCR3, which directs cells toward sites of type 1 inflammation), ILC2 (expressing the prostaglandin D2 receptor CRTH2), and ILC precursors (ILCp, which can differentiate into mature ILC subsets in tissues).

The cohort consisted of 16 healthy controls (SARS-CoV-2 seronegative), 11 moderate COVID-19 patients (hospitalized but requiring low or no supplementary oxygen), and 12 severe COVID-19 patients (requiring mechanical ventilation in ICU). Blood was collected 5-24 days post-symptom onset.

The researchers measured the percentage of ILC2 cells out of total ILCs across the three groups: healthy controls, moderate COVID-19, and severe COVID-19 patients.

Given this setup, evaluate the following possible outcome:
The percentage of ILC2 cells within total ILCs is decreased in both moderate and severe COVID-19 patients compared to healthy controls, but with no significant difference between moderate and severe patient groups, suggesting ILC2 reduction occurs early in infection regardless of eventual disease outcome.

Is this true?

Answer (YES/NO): NO